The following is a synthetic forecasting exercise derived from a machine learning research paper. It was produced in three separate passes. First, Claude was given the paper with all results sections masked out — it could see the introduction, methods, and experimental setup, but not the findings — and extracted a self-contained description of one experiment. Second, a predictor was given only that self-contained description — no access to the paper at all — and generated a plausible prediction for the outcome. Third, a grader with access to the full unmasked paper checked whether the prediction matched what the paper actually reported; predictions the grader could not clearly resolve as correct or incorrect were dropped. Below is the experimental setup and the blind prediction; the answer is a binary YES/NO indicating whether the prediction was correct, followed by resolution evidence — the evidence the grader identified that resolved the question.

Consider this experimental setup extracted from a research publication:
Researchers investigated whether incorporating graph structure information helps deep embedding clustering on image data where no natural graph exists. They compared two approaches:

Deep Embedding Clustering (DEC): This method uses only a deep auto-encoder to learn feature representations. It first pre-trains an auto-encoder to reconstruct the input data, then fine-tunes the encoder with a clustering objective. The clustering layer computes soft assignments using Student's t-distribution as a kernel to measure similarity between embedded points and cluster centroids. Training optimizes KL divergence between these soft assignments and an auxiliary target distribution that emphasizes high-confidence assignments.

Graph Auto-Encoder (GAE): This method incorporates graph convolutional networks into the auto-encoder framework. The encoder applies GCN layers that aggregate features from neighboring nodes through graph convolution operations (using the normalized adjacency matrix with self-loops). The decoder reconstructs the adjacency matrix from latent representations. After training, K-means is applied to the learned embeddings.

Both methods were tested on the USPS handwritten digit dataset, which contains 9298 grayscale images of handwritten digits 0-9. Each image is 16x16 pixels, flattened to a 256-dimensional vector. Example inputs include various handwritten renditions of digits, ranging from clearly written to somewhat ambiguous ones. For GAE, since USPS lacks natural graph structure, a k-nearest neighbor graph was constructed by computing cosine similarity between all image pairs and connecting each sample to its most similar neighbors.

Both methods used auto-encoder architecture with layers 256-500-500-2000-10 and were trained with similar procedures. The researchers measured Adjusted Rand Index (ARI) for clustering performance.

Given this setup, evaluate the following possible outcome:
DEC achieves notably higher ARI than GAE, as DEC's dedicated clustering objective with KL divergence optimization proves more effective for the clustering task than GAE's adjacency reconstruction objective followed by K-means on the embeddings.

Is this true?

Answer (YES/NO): YES